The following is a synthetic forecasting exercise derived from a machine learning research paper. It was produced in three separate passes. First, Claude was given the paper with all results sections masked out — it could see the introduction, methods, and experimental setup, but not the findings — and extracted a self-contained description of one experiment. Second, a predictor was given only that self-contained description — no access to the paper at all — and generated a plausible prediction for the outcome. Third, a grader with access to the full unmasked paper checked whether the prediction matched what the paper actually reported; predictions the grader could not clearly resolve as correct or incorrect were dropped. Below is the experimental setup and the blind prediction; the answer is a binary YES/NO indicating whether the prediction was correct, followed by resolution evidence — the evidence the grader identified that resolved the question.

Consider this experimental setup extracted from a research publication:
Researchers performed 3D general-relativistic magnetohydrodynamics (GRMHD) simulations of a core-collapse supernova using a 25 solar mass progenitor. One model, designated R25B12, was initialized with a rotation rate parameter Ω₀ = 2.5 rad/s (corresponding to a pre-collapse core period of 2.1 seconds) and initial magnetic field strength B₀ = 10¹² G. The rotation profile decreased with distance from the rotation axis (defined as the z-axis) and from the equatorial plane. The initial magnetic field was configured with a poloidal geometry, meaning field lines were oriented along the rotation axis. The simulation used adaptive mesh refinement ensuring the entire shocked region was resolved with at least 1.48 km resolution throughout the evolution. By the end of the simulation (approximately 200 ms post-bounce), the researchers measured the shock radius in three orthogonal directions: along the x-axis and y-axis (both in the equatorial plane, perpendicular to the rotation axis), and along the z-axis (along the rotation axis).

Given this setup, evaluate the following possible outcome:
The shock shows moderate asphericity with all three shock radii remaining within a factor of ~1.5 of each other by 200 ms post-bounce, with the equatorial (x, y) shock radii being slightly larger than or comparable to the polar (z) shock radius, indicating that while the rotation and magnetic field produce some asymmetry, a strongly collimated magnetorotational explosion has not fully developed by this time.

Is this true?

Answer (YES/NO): NO